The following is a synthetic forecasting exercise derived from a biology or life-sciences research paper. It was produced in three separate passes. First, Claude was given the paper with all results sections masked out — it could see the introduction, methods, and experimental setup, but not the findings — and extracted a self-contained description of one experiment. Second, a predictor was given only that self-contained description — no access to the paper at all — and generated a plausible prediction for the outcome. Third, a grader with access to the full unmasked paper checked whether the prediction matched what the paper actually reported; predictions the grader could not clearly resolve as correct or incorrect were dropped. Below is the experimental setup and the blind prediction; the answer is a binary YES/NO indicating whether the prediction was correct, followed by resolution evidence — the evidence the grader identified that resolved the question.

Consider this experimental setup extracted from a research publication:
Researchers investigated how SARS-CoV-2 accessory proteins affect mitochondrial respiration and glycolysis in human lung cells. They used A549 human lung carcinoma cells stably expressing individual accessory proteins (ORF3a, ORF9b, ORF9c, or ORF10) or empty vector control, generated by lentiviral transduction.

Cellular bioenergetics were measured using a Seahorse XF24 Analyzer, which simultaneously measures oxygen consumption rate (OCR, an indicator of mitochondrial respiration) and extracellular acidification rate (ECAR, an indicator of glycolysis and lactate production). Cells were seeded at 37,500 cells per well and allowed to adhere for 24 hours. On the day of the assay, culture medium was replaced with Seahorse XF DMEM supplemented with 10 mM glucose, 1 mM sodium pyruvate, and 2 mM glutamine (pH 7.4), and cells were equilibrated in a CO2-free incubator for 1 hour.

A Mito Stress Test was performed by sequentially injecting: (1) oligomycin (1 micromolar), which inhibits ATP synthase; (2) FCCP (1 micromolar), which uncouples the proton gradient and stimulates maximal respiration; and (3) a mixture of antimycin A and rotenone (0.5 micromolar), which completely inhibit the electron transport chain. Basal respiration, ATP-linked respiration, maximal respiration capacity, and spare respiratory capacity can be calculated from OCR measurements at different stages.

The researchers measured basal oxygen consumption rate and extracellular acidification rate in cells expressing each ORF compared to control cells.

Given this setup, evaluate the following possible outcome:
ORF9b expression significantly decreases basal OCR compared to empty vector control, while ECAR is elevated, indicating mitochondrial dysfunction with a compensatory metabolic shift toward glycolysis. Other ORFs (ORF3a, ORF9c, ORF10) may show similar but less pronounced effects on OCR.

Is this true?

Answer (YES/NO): NO